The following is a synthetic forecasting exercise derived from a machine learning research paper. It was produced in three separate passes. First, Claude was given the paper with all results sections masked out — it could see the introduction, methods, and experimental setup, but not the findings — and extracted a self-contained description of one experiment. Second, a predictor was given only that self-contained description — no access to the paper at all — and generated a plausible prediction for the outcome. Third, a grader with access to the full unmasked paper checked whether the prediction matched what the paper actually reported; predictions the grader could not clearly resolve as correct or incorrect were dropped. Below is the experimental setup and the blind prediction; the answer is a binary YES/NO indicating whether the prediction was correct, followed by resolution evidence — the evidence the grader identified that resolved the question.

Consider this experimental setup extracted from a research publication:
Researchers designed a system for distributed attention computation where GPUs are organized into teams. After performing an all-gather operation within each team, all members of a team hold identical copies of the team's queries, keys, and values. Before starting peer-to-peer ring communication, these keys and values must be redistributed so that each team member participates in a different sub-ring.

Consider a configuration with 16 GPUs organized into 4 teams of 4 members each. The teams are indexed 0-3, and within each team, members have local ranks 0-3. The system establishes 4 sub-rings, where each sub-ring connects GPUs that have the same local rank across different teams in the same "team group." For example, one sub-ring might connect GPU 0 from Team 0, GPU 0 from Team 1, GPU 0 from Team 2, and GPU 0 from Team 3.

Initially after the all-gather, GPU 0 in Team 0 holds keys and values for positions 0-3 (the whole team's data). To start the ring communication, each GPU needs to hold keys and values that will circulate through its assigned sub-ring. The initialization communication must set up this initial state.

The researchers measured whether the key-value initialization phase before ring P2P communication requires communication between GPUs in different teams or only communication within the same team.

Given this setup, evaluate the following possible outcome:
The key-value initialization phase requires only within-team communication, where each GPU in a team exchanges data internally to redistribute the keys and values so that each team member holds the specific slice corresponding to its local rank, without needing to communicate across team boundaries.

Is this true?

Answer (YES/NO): NO